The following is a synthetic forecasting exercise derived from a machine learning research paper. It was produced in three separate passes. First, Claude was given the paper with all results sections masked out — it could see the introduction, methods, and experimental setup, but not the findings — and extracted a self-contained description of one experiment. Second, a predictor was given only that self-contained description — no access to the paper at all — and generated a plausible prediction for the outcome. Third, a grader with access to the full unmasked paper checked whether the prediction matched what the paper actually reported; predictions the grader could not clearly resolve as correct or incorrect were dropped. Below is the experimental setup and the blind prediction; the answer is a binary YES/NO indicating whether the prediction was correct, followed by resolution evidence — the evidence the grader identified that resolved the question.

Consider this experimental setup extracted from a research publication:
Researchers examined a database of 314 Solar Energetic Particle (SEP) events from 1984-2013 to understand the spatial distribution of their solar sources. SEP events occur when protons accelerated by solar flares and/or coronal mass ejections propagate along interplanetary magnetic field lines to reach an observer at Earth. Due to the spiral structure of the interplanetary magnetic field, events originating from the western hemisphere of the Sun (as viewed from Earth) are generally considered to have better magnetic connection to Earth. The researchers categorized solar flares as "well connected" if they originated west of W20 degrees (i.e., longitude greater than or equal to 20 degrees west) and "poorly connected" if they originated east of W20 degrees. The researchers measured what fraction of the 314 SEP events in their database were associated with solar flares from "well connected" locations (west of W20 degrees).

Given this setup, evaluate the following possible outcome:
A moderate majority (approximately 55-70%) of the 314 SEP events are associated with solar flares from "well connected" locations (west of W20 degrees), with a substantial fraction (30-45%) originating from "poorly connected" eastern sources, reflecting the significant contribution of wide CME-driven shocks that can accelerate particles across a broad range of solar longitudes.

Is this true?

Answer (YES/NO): NO